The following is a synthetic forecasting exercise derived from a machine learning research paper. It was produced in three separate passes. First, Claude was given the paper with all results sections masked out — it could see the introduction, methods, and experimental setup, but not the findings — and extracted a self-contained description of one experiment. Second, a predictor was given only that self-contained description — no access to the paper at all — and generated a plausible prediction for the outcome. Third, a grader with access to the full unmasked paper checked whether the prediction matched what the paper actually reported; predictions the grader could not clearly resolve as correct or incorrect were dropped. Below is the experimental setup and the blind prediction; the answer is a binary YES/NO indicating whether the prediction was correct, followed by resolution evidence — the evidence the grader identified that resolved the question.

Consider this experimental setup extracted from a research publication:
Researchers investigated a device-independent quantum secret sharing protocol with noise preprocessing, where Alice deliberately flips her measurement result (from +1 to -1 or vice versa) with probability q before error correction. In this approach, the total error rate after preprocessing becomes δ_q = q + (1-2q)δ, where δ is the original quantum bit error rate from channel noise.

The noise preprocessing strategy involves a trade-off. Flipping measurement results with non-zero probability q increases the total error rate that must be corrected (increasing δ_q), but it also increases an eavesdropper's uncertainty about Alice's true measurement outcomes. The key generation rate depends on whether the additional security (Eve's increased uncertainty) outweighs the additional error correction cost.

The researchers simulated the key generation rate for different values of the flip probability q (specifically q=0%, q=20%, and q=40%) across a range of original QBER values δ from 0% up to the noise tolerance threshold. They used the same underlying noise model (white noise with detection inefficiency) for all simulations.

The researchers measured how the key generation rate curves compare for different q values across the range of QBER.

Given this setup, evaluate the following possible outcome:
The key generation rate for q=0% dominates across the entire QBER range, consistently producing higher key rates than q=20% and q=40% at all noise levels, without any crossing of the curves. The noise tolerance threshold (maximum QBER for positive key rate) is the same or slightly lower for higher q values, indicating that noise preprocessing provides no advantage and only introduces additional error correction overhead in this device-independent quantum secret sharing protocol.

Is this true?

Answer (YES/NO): NO